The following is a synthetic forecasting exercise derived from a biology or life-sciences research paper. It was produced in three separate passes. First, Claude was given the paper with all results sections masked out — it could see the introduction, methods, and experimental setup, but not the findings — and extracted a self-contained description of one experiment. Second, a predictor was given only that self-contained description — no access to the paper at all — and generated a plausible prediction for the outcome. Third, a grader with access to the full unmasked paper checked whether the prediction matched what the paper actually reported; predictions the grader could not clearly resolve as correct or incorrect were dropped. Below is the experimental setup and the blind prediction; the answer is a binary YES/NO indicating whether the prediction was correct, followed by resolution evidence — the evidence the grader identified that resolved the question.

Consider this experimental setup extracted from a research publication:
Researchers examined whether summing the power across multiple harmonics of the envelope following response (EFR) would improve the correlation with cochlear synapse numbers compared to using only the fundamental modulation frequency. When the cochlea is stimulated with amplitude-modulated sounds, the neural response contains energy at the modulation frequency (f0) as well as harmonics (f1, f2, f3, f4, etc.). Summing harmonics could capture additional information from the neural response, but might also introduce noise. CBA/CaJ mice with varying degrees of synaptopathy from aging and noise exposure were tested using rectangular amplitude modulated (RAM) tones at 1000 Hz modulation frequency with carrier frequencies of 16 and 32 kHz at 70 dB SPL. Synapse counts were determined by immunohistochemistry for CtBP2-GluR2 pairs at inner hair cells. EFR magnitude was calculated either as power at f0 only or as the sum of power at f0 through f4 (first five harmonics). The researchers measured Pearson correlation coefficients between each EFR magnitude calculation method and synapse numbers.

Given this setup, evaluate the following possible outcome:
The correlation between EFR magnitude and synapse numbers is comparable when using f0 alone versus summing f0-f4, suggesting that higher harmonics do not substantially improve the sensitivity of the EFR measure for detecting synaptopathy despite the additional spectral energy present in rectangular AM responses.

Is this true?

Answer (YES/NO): YES